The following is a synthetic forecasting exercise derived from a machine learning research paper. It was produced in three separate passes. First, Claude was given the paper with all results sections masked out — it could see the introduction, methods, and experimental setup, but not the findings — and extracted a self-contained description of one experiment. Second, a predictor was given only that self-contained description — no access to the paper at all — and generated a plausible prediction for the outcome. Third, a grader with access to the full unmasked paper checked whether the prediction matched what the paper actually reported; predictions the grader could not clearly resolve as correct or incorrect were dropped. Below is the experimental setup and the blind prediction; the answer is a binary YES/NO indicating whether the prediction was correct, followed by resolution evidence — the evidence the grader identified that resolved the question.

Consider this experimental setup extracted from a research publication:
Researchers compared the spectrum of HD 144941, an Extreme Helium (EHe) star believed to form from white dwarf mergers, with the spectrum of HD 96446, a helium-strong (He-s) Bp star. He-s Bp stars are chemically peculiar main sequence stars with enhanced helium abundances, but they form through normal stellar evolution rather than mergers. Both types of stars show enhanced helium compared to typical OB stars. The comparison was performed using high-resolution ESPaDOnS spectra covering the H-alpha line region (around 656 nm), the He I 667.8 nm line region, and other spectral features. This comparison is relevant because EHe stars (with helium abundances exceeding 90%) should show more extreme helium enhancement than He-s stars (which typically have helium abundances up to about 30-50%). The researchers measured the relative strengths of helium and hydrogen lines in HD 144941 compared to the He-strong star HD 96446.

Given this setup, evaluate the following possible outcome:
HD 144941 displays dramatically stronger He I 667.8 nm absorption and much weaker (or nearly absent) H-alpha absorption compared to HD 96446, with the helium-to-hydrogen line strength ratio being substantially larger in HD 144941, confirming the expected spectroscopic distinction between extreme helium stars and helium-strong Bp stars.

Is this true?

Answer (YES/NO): YES